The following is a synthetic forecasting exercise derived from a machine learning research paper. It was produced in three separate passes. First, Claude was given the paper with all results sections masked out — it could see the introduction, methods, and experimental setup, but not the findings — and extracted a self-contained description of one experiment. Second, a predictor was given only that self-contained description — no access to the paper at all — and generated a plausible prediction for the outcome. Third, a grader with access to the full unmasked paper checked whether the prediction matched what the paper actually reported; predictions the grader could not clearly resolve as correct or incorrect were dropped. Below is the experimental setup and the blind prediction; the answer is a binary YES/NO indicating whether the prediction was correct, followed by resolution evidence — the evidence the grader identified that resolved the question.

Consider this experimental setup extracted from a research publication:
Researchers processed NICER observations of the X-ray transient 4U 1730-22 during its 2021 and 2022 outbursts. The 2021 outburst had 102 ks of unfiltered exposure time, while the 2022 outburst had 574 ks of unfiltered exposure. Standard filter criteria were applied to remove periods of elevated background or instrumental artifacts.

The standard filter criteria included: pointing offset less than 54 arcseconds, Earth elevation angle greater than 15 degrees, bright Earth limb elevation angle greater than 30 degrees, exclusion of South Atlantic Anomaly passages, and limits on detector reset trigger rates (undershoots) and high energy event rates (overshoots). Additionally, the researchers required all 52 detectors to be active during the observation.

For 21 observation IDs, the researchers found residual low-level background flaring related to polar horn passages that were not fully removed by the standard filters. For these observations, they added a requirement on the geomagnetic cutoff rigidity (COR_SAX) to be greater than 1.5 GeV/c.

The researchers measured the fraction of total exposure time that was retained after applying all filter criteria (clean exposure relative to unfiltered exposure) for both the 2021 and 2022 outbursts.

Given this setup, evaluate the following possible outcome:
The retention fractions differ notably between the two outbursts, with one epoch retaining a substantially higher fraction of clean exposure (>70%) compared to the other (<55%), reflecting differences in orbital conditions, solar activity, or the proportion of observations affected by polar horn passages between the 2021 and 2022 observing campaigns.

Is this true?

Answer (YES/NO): NO